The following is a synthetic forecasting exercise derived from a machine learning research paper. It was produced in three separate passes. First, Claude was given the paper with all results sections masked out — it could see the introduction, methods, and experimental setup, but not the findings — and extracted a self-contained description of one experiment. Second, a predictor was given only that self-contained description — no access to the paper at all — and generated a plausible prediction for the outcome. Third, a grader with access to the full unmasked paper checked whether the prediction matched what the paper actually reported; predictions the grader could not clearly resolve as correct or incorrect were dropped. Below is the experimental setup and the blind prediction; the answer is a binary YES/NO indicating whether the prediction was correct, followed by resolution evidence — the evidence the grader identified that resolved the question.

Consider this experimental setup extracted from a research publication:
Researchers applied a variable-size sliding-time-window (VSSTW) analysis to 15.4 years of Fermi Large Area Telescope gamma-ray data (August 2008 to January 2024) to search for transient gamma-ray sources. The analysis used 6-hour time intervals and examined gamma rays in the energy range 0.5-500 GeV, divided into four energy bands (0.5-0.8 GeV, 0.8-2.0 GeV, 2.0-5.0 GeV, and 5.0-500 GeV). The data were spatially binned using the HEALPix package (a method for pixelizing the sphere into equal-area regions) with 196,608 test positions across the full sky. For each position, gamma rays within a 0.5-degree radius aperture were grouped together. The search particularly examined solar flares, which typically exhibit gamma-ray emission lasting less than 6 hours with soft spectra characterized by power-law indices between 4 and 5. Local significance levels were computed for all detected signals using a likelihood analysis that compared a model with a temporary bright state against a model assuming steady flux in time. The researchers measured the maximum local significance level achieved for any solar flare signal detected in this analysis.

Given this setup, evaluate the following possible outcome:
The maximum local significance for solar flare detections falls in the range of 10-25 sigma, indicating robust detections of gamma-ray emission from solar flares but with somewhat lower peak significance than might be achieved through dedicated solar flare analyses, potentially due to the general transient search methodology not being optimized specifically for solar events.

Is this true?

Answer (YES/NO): NO